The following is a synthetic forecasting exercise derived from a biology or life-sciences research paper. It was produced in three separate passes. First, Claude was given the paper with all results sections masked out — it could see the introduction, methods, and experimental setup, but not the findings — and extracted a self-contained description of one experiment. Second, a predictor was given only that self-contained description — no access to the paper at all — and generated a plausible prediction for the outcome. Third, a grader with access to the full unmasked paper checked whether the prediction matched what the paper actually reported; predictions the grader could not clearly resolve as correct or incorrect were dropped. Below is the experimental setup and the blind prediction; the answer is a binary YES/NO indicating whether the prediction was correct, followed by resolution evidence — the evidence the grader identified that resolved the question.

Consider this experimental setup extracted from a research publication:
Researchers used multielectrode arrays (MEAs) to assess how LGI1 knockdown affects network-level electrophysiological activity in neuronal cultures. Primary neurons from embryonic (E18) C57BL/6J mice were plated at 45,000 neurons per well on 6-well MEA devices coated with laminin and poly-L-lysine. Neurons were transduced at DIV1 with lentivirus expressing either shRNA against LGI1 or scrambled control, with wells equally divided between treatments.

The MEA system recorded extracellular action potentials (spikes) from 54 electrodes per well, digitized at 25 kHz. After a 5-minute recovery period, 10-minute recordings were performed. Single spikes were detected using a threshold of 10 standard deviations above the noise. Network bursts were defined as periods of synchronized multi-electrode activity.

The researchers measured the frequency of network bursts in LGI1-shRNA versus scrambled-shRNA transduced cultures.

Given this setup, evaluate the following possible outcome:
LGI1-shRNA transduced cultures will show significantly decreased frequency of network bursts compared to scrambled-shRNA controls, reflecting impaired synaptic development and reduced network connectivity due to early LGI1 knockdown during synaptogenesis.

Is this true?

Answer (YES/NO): NO